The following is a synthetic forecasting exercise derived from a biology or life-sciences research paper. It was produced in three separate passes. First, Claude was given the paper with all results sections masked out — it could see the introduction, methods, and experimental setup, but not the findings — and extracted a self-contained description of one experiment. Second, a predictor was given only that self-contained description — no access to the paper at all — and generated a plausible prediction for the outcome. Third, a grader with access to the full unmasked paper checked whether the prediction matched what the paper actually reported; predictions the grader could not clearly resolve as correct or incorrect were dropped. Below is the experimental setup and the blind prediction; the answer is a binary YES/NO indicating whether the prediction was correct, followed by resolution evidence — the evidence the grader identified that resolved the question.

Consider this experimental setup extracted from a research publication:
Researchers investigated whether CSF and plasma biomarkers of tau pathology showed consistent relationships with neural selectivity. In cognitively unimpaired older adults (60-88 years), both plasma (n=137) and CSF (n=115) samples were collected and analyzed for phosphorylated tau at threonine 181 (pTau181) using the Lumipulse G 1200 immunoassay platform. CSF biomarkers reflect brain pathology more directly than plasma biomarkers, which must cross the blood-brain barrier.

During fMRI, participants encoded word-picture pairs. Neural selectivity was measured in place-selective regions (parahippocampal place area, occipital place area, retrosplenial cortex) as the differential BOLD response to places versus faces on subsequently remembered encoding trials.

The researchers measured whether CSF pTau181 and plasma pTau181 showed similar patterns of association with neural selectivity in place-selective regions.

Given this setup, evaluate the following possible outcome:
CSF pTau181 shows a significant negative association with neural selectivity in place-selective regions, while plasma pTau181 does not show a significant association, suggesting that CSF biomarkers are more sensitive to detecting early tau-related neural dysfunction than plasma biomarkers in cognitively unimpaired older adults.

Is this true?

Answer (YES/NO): NO